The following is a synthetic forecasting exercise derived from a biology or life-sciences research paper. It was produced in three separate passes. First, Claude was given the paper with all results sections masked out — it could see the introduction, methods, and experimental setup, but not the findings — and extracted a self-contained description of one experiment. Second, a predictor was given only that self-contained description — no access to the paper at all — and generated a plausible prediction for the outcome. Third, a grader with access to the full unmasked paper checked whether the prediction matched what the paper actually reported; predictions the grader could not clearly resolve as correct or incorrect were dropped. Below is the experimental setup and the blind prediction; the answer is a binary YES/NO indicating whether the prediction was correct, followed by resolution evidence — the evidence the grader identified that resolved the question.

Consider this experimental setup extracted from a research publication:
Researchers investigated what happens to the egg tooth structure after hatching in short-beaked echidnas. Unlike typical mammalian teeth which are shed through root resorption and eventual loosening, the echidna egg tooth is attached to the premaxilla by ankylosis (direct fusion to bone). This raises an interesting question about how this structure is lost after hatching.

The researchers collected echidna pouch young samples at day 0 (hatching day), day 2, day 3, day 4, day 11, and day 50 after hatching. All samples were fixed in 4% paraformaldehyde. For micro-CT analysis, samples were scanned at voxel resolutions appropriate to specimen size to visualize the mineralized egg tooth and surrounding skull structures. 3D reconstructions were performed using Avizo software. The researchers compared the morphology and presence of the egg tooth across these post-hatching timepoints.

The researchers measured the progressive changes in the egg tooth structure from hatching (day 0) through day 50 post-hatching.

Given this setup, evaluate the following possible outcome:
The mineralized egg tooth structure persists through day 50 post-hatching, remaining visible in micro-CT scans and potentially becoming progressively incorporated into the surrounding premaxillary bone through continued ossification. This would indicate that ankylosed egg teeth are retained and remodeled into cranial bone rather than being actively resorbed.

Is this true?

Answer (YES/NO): NO